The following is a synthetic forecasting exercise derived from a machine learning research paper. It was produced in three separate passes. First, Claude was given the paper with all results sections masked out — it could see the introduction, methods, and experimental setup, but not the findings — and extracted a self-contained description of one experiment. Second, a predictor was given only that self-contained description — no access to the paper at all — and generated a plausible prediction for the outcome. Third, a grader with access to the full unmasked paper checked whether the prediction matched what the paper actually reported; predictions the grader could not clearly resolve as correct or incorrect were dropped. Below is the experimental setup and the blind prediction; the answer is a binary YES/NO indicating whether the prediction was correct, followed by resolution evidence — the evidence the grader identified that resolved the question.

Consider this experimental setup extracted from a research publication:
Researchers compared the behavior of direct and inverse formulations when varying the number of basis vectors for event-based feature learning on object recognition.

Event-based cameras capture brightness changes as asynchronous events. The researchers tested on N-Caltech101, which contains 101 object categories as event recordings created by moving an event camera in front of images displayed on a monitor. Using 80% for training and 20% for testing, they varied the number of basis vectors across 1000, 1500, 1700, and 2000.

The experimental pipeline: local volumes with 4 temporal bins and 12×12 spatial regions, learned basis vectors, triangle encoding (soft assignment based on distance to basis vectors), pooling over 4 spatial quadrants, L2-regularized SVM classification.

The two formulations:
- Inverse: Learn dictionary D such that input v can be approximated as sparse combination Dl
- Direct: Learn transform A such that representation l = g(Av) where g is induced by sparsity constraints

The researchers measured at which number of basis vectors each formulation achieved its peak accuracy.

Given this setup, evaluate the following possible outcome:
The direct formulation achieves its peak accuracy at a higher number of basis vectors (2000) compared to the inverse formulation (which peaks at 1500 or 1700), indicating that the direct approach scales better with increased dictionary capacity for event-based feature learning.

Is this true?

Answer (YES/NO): NO